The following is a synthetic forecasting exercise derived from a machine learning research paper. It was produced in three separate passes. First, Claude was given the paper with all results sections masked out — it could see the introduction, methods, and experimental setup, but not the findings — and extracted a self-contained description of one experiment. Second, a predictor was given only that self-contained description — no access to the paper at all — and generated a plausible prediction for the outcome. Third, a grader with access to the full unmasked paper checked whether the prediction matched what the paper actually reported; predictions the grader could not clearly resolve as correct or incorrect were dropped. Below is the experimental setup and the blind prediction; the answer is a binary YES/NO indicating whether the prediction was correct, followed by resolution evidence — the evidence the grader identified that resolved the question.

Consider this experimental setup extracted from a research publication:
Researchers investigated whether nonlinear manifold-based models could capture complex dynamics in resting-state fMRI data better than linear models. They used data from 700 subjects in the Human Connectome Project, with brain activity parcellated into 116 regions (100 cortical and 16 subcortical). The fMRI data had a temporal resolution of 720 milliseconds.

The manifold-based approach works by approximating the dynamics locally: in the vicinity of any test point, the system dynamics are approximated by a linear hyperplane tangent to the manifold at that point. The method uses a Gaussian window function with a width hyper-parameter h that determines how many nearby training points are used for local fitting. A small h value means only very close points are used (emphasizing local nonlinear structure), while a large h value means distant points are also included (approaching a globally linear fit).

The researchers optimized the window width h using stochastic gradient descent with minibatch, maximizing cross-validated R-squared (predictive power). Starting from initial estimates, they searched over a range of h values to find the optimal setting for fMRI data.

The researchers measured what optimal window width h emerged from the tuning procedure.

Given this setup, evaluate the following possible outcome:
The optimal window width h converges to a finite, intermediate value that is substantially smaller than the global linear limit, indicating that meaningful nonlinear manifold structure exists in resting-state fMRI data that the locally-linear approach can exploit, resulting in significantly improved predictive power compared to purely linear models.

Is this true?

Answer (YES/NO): NO